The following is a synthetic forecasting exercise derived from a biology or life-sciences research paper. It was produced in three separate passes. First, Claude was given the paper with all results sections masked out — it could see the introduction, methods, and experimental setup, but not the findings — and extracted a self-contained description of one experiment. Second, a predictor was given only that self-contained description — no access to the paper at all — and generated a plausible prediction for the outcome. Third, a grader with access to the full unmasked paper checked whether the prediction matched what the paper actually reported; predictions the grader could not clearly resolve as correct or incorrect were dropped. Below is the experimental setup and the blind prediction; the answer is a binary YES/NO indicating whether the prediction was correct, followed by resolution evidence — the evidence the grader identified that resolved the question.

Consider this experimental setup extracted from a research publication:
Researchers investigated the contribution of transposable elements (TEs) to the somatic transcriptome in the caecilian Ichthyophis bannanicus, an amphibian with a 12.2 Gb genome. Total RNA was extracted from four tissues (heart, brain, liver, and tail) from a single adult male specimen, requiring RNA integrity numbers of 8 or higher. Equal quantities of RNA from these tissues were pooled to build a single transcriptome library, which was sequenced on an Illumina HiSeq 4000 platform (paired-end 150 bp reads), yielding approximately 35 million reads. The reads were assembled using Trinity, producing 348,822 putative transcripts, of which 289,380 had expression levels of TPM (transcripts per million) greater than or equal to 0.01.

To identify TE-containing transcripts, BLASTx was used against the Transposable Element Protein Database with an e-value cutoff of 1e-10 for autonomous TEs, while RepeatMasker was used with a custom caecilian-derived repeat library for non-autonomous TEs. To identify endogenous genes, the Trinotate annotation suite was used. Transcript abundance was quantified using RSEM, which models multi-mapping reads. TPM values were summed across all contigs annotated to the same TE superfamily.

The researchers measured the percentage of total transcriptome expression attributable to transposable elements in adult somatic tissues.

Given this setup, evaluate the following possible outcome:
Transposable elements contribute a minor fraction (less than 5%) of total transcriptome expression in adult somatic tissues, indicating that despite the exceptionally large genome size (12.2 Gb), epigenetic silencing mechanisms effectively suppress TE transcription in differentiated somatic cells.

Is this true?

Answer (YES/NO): NO